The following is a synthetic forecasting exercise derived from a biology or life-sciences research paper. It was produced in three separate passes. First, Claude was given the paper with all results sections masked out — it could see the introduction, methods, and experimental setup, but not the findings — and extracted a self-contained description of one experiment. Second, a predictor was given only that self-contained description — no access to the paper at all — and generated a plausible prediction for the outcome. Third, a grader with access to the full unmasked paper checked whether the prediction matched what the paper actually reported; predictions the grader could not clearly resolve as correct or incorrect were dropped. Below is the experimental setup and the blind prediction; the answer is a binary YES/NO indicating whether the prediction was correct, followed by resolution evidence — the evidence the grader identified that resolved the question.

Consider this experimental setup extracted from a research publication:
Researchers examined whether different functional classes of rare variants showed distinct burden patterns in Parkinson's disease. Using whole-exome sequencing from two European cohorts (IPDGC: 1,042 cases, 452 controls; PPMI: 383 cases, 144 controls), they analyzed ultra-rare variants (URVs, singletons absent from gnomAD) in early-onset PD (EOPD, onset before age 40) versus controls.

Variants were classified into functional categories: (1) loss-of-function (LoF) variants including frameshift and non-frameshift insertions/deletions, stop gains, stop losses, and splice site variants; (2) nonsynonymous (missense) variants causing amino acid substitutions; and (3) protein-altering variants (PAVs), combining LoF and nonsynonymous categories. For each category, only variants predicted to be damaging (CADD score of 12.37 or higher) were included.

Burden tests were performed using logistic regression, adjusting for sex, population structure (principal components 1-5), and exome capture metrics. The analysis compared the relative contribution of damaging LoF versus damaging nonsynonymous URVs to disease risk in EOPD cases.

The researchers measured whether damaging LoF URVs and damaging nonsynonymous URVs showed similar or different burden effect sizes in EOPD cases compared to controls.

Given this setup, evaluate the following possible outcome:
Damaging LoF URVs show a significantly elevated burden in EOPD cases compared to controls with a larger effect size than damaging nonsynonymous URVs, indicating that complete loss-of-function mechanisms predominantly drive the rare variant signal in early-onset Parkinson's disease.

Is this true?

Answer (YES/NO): NO